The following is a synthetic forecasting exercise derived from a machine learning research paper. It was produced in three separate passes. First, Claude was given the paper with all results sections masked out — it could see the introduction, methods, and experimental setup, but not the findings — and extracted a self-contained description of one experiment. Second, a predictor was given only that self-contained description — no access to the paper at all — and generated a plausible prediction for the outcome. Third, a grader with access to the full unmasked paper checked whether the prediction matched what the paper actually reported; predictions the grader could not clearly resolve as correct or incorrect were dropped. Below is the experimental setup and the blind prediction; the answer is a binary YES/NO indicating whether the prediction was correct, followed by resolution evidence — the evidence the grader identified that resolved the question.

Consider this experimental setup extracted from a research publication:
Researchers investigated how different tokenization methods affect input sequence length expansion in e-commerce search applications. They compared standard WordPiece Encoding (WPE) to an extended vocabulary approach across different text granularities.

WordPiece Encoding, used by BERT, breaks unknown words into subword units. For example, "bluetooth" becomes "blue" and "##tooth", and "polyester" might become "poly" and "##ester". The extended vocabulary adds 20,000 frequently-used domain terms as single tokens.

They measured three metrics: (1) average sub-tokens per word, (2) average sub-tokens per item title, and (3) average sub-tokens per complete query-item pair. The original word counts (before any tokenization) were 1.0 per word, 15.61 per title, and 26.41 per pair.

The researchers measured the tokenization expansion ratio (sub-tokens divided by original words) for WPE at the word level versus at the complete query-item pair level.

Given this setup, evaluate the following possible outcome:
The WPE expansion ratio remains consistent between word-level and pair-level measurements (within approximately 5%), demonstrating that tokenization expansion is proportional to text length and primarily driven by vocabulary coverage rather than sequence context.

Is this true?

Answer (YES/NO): NO